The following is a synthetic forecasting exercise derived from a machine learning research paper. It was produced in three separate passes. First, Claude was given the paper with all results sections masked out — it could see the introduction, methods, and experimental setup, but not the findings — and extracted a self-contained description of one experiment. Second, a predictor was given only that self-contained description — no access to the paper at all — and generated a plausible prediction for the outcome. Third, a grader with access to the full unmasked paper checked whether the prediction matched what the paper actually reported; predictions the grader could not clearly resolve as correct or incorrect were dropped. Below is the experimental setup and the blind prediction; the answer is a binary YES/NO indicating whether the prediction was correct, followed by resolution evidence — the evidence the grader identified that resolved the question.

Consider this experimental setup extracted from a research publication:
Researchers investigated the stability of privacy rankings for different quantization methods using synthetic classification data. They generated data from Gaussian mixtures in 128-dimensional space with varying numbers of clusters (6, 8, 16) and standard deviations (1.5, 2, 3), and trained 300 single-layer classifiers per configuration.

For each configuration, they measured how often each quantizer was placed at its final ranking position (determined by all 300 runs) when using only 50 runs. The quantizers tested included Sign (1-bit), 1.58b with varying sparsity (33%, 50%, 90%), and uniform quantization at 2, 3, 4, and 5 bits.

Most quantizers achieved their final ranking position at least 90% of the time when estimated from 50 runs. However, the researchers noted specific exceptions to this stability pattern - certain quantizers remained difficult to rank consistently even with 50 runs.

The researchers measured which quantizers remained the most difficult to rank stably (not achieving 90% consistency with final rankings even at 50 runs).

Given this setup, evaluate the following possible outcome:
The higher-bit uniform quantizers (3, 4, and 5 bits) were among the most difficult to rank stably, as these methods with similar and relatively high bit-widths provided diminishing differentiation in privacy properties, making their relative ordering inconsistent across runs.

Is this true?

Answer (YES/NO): NO